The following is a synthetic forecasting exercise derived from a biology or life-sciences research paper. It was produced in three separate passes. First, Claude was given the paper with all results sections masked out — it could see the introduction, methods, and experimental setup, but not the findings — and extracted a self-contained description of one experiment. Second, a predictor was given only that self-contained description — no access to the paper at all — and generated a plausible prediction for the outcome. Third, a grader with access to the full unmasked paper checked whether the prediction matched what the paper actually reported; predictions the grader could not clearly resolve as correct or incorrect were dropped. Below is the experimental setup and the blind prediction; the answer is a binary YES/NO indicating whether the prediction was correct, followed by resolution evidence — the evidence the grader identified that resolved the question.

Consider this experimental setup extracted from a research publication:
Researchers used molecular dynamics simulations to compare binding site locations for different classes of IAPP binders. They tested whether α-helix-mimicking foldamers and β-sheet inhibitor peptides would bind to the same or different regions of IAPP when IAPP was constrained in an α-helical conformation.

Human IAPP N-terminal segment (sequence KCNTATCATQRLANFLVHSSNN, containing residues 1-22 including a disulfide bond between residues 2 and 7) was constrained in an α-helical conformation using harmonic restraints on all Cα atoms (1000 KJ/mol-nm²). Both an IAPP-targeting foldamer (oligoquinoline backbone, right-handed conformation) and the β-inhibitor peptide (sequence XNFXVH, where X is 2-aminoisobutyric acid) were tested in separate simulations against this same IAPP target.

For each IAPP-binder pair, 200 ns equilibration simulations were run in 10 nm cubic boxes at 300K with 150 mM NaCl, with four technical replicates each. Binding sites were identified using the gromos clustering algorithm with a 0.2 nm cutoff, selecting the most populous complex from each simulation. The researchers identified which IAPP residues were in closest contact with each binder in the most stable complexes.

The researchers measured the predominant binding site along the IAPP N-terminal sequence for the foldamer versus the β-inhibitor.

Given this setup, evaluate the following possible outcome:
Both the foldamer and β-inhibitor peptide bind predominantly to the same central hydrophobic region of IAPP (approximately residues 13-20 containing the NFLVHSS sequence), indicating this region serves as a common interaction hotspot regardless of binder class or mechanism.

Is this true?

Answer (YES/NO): NO